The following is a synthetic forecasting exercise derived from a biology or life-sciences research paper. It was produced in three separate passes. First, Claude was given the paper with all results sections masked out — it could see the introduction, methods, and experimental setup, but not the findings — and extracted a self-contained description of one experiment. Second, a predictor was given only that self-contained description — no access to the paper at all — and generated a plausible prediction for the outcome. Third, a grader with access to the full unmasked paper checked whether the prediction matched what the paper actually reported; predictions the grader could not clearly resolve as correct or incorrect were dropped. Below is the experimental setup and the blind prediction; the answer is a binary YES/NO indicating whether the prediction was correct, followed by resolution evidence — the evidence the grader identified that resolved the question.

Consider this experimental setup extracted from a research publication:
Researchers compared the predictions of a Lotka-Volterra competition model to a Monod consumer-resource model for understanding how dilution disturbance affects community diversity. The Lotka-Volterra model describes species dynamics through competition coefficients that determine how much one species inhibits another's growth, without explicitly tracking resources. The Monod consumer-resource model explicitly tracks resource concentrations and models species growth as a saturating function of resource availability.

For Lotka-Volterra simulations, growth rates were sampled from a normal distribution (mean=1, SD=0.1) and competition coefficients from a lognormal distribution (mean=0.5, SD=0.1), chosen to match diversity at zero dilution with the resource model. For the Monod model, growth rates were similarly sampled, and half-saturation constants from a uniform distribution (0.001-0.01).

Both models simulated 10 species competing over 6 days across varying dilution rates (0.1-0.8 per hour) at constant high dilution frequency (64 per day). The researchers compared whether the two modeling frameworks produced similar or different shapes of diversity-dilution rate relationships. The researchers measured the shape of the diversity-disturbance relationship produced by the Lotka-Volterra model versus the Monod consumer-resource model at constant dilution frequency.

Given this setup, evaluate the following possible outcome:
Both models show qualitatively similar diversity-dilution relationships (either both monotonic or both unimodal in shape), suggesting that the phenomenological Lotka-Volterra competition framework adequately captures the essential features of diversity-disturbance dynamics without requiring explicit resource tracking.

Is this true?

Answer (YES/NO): NO